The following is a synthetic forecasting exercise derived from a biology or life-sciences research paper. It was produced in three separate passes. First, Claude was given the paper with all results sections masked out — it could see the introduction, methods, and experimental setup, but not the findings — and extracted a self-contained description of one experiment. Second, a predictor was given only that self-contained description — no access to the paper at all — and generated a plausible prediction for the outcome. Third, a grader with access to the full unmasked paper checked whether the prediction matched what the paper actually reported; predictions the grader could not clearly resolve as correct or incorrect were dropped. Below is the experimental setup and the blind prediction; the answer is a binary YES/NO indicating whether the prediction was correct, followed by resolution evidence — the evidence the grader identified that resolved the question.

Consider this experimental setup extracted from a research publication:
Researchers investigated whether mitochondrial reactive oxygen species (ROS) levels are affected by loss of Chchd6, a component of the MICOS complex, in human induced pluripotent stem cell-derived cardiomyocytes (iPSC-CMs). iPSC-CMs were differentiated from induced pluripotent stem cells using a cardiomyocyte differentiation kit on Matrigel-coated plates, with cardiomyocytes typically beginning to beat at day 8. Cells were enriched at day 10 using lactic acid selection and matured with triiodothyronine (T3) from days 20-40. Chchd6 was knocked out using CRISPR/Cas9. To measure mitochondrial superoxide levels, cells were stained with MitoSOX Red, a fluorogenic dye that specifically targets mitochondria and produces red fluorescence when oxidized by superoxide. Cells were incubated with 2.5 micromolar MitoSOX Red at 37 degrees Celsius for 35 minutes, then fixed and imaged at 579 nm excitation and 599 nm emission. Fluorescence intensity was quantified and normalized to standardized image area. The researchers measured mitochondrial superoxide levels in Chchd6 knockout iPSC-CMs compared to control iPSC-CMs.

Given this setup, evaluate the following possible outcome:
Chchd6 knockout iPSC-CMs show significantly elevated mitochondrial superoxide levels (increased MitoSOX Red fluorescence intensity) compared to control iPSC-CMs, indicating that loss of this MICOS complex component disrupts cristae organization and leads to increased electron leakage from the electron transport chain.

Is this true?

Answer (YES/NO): YES